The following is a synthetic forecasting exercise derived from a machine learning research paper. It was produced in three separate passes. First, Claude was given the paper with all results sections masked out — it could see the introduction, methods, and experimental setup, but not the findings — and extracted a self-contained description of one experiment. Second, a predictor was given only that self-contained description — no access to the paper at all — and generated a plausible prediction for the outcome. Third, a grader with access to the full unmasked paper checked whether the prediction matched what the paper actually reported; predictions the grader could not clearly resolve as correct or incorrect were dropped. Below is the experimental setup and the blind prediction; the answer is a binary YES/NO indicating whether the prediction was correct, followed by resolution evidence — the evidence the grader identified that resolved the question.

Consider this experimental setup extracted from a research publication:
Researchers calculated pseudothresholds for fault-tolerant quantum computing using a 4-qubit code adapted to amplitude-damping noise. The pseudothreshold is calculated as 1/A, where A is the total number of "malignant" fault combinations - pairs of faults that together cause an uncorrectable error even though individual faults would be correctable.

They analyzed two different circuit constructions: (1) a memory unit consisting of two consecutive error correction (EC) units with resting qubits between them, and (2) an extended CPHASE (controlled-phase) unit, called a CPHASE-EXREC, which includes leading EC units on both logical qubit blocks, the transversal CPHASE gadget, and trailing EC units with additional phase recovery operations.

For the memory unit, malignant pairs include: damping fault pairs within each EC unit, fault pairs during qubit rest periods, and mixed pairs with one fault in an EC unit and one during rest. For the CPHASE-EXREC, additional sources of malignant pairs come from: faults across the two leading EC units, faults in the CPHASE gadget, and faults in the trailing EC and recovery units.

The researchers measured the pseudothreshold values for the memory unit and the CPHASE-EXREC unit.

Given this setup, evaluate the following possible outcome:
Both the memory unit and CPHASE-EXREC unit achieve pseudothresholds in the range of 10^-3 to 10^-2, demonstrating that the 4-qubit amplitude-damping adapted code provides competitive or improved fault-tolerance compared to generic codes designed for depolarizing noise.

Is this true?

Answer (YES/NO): NO